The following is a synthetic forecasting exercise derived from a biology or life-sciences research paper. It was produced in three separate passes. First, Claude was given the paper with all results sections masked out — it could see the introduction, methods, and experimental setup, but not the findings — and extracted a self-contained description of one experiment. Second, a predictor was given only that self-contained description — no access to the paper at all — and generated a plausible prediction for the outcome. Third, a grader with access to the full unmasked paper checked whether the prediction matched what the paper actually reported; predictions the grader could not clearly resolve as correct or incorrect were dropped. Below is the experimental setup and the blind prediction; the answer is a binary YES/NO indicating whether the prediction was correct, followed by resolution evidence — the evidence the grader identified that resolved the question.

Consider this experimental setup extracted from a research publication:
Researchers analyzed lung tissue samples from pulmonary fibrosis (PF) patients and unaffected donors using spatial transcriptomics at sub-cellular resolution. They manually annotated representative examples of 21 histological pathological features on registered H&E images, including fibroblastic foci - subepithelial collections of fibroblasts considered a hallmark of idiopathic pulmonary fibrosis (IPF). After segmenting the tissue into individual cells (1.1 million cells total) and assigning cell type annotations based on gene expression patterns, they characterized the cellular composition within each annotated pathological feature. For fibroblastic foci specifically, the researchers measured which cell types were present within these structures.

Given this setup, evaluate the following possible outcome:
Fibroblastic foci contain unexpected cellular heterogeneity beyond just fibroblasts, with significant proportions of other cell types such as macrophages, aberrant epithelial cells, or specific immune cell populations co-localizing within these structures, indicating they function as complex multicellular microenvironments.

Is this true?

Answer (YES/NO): YES